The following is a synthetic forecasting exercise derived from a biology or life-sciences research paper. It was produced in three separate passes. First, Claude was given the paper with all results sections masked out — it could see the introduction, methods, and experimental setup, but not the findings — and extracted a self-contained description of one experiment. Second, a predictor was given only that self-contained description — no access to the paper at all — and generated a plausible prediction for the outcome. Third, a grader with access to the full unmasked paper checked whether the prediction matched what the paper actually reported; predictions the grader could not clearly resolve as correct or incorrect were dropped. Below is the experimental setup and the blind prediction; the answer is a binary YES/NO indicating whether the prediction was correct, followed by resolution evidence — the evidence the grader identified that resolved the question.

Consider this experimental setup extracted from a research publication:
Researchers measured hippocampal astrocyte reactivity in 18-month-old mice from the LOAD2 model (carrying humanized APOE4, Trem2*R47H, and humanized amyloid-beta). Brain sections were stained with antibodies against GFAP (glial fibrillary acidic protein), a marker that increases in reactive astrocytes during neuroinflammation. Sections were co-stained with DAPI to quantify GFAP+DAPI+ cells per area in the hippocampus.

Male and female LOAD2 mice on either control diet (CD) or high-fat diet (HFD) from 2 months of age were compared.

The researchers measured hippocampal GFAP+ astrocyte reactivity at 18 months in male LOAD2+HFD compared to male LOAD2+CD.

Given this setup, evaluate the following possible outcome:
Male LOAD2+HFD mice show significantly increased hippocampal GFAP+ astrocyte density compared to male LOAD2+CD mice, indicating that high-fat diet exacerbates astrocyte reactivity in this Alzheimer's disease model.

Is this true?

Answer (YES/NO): NO